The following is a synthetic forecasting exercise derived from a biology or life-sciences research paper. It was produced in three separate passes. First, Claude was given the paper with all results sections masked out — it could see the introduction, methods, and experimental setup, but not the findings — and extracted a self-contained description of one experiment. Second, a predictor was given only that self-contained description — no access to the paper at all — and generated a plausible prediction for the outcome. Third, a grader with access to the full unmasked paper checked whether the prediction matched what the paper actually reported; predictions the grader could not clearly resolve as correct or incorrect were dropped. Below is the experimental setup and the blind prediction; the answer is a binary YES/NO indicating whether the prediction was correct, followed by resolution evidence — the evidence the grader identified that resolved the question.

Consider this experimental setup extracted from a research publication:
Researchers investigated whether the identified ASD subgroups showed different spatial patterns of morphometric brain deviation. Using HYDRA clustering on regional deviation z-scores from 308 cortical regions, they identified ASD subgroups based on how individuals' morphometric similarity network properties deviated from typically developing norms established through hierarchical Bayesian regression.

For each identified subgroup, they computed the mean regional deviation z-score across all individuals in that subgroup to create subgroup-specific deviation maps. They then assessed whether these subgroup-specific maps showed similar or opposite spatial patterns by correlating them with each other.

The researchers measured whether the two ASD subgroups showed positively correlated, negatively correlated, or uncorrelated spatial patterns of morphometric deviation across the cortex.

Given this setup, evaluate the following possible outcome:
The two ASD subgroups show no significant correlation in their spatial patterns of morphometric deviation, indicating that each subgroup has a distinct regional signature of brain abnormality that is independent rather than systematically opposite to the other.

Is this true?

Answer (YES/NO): NO